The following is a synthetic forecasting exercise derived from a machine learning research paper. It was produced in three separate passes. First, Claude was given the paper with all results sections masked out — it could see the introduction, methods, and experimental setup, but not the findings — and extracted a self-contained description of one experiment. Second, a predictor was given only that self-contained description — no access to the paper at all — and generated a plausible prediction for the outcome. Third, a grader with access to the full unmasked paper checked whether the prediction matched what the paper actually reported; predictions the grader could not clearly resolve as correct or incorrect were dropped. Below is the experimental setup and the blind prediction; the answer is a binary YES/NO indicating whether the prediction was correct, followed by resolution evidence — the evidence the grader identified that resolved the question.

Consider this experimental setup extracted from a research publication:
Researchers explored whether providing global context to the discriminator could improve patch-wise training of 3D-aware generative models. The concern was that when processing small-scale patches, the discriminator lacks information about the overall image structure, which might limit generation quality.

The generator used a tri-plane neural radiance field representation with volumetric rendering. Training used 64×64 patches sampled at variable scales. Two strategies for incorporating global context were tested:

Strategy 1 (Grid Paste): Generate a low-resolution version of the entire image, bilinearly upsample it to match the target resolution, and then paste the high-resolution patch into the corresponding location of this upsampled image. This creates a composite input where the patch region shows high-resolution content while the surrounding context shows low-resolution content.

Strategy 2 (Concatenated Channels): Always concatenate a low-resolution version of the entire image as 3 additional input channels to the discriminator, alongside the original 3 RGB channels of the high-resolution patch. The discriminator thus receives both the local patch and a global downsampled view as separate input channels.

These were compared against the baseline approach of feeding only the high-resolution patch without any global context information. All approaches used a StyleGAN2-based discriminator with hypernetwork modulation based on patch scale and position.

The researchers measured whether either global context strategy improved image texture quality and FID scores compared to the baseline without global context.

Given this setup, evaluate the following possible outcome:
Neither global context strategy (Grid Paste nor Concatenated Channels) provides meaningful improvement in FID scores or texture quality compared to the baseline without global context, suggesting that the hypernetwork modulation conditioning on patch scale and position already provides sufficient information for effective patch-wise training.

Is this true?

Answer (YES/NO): NO